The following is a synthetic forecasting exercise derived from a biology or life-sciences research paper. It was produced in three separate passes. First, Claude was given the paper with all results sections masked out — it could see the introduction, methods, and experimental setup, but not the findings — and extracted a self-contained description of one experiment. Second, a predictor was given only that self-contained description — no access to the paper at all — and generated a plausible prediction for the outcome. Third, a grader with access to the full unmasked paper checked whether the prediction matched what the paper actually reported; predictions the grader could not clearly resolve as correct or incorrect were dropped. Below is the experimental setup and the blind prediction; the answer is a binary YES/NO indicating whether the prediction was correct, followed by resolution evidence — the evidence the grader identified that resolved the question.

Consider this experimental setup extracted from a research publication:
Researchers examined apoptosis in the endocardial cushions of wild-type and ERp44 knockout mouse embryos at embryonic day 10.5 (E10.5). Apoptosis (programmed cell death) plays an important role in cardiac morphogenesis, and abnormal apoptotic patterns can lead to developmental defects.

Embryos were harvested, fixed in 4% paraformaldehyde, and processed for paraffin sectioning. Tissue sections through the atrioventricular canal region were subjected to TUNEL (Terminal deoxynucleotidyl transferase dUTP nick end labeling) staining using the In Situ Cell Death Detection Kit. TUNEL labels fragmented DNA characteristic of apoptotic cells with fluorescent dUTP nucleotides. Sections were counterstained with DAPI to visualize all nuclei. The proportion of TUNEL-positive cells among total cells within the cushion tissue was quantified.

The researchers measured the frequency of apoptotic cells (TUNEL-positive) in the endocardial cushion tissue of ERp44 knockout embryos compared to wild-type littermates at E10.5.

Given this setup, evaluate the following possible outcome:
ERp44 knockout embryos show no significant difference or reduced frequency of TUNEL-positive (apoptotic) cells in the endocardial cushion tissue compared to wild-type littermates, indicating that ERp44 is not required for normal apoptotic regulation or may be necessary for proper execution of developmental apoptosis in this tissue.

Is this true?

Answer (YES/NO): YES